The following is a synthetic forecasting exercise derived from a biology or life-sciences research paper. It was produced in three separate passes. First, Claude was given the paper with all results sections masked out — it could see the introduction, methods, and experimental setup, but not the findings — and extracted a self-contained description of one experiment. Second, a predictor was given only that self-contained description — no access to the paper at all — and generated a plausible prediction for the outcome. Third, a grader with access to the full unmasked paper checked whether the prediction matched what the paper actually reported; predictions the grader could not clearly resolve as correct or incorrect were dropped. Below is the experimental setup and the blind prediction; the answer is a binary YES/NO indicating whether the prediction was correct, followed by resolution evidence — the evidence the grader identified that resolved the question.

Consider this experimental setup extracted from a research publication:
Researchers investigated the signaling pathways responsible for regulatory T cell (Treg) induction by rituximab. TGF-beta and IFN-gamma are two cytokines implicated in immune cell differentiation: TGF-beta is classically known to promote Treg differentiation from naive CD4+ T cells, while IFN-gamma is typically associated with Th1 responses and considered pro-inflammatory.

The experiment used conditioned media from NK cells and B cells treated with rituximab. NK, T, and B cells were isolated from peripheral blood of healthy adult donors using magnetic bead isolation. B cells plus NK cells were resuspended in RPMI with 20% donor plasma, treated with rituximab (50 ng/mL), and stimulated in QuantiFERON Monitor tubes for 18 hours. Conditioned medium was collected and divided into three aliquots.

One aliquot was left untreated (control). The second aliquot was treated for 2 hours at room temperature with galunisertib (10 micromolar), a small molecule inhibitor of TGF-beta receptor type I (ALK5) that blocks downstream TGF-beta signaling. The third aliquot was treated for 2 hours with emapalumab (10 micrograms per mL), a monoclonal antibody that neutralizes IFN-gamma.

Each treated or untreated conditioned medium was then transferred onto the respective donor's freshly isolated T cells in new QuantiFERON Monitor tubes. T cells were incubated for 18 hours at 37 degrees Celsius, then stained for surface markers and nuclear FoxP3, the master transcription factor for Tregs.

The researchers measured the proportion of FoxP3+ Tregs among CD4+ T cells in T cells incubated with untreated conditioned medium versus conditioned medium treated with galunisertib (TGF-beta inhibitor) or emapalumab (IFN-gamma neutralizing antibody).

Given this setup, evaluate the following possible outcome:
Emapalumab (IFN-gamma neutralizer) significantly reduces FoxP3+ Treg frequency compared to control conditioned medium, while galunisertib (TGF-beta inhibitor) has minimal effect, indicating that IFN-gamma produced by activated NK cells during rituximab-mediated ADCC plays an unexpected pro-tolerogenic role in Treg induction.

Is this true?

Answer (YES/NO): NO